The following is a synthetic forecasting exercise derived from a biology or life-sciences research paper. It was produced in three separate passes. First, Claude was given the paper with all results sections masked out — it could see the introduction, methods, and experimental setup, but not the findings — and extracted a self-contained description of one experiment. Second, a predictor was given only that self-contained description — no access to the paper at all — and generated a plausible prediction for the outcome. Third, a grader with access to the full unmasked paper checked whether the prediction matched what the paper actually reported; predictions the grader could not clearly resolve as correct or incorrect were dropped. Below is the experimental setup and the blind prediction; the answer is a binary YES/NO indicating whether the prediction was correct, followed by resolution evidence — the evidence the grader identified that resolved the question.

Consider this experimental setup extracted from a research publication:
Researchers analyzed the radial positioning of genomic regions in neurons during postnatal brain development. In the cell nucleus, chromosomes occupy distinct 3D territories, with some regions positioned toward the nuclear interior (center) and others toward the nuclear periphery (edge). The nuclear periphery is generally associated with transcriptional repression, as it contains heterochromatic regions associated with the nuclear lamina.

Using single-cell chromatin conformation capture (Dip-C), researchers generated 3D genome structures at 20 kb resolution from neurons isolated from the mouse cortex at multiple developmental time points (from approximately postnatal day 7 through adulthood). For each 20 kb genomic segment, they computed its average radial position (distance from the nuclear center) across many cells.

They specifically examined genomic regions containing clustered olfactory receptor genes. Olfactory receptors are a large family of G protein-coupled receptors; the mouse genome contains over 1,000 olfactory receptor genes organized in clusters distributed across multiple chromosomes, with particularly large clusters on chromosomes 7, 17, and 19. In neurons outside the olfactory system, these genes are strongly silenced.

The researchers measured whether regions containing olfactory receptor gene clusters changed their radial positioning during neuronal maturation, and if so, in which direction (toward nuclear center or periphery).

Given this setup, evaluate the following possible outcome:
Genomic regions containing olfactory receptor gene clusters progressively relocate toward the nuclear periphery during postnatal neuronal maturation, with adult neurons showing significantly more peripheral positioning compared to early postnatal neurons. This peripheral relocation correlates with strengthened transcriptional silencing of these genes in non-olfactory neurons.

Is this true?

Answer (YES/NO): NO